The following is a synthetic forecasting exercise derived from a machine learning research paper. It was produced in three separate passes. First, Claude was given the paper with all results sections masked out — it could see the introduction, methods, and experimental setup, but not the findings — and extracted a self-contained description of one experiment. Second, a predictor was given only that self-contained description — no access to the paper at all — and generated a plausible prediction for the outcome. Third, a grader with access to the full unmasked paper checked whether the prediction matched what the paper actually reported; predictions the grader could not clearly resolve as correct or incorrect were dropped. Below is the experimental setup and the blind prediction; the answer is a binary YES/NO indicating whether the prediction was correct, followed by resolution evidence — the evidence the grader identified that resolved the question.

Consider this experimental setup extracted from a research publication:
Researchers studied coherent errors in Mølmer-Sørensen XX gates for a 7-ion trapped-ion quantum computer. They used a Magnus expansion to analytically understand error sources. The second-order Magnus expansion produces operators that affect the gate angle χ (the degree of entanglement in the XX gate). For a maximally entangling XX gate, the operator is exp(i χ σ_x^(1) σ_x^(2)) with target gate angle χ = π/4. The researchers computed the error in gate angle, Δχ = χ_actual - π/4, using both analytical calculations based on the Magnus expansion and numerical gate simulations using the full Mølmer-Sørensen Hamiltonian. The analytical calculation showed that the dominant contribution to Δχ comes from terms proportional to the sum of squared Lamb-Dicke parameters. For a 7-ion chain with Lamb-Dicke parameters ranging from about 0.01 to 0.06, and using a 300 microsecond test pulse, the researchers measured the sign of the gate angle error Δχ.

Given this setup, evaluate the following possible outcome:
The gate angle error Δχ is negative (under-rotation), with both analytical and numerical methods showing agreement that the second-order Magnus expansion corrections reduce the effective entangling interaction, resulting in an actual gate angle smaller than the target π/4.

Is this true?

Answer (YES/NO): YES